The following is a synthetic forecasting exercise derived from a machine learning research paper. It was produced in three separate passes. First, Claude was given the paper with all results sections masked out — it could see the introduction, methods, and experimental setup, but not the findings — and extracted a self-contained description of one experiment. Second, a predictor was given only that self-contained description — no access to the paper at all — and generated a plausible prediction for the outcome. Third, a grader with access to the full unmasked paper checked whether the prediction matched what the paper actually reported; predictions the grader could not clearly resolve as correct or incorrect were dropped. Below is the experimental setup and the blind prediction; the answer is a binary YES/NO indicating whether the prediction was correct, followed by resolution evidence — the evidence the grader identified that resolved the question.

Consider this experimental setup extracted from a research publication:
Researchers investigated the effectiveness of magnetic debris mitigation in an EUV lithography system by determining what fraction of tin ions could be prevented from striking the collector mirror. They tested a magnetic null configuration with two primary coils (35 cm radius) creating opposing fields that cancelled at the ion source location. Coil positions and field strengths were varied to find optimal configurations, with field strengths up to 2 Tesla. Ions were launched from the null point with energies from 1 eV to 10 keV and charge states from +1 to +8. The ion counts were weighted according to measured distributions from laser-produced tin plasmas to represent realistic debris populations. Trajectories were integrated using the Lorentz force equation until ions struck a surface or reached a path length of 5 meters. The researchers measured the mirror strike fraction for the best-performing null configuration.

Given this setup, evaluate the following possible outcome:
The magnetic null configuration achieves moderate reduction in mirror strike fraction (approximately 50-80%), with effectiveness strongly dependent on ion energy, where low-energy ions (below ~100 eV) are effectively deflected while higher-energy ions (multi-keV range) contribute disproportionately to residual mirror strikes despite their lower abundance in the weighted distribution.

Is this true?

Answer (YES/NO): NO